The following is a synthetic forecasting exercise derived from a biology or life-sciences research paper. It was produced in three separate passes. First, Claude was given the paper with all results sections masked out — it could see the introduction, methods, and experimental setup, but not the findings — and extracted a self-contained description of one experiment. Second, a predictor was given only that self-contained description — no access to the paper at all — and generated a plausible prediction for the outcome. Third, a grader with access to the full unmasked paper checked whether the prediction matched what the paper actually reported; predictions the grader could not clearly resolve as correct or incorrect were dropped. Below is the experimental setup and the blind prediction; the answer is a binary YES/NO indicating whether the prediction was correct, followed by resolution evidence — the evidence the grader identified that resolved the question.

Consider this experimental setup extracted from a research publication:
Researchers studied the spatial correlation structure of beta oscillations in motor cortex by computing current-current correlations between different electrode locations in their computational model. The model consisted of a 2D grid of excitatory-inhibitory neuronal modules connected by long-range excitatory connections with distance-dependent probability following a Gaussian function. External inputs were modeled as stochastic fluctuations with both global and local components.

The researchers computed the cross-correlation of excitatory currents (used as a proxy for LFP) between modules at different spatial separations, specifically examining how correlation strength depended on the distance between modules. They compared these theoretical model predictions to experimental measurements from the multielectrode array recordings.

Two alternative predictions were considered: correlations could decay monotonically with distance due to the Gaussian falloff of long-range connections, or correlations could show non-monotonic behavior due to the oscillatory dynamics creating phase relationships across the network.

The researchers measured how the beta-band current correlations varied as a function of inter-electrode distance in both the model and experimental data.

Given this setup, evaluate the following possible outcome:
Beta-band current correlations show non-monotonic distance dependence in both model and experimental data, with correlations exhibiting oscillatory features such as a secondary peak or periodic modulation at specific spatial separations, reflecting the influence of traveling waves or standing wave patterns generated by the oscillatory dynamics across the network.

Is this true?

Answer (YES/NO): NO